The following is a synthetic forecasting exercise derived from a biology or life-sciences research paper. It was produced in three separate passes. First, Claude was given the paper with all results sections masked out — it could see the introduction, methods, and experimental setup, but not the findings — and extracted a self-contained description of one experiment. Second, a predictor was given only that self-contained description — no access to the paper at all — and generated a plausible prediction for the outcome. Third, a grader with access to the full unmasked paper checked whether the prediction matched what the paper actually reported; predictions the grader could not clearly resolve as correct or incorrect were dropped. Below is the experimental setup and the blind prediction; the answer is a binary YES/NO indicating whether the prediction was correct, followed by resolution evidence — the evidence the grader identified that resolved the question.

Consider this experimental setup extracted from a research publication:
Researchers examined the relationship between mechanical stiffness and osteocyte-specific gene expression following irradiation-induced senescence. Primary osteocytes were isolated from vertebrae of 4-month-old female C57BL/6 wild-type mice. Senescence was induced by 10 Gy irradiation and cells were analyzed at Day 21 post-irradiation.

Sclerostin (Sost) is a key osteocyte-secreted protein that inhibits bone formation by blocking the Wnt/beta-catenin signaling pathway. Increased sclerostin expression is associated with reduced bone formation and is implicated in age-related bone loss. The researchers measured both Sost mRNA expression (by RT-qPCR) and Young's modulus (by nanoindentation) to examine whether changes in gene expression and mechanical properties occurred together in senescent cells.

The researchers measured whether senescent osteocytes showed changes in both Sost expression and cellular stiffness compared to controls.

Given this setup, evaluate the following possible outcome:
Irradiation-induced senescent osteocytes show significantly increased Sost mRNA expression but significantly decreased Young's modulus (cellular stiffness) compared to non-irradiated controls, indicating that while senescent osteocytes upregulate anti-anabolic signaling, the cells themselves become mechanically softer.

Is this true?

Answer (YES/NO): NO